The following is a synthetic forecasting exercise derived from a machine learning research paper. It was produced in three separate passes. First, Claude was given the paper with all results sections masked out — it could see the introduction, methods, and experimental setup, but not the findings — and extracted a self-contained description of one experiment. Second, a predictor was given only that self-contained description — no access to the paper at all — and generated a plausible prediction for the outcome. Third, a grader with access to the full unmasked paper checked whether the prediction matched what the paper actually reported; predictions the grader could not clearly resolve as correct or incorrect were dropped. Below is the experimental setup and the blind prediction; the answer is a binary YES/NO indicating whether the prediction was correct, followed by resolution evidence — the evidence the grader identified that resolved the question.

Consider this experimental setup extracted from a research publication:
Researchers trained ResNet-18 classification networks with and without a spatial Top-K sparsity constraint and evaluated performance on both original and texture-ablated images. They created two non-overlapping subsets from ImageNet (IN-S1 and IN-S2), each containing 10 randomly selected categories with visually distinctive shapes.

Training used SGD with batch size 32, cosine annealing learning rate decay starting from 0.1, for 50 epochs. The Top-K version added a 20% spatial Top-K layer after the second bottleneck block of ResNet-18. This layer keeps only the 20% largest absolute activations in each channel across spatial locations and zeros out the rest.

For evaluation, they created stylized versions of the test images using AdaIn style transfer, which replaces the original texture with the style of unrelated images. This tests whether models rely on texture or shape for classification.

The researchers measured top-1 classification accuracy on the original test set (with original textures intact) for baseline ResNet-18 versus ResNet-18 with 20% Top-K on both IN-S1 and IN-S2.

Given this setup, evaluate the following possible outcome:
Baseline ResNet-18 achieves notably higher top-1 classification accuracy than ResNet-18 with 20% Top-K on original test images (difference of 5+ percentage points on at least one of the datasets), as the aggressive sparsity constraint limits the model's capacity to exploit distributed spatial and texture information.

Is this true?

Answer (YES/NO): NO